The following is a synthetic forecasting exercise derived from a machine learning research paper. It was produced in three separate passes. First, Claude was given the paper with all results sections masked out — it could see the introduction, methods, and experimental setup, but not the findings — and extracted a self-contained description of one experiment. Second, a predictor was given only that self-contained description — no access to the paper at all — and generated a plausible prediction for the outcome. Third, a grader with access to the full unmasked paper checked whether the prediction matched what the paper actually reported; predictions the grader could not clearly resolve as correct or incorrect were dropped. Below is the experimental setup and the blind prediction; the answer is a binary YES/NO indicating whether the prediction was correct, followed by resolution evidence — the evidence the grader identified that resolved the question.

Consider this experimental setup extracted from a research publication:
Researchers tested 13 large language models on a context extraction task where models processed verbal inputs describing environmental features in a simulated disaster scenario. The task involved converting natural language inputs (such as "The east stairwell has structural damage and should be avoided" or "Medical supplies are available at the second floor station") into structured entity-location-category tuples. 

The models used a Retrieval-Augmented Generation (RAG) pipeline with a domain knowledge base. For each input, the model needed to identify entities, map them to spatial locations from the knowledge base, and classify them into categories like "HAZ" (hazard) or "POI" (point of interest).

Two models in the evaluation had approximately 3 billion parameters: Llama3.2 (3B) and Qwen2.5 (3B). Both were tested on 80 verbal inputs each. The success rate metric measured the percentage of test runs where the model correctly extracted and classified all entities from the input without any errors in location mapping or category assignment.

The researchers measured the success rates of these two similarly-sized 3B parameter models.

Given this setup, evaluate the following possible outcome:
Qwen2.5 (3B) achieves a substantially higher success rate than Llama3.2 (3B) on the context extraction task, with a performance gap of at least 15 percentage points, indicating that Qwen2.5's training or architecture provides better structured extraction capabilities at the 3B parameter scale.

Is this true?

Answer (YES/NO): NO